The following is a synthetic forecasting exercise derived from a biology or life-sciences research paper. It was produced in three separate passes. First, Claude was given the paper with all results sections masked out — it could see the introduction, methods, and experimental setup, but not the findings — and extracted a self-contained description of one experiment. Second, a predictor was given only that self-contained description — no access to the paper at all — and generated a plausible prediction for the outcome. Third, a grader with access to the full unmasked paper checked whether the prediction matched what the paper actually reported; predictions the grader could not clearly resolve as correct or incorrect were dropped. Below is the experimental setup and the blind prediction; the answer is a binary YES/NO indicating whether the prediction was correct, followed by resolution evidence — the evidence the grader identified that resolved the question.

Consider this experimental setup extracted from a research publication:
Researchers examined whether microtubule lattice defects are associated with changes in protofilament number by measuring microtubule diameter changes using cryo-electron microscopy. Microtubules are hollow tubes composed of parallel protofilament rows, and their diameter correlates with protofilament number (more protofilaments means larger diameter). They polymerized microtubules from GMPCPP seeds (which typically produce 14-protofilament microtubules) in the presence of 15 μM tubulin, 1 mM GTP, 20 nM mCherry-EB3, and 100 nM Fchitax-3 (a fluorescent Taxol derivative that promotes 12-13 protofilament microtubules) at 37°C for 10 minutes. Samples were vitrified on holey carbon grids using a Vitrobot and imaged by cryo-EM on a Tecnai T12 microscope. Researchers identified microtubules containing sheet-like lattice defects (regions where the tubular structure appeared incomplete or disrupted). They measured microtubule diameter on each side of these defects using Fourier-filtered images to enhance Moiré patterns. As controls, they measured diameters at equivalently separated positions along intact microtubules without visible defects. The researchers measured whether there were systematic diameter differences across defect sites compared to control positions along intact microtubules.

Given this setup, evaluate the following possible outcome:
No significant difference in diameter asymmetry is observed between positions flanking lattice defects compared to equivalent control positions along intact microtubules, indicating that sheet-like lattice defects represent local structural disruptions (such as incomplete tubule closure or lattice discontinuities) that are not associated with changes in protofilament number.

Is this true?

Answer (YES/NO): NO